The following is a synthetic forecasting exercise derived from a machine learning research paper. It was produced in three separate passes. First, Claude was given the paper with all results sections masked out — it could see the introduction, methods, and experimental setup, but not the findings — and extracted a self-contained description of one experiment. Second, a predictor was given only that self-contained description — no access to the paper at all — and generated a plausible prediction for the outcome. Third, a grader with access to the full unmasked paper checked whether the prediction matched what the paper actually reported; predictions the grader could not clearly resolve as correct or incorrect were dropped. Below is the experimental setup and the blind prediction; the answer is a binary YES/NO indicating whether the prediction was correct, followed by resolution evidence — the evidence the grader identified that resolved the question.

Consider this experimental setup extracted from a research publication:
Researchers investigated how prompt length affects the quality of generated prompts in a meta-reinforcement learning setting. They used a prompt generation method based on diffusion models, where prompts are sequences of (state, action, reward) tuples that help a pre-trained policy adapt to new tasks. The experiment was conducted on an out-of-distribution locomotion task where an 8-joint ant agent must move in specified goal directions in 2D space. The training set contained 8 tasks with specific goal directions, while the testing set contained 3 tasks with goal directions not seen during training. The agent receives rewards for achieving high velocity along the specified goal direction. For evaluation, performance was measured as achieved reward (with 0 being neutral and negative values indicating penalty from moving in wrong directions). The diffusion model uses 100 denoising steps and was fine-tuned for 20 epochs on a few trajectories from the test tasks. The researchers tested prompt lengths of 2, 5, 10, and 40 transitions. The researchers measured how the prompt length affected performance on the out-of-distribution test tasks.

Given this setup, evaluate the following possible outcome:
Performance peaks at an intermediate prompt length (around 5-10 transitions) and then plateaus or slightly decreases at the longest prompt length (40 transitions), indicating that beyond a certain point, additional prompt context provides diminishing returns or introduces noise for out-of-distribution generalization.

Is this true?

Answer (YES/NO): NO